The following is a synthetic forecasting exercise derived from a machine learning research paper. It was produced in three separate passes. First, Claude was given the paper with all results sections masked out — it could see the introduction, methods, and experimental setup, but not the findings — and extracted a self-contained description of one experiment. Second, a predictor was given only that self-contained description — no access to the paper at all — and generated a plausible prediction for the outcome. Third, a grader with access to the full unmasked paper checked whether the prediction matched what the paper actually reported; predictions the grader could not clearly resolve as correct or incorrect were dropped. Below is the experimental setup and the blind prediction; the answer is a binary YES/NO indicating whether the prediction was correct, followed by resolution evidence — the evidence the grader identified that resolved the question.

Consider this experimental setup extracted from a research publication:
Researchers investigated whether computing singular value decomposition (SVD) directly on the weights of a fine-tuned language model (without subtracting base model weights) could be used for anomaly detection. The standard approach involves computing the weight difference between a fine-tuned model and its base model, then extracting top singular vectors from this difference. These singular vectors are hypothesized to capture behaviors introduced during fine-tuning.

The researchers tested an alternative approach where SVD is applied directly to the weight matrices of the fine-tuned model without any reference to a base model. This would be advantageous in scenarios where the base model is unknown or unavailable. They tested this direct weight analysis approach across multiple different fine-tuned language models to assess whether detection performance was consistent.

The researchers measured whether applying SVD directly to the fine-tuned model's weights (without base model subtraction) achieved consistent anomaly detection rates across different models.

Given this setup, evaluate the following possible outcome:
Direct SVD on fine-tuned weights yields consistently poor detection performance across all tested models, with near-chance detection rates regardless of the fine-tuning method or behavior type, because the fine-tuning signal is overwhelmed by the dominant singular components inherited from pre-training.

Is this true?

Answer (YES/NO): NO